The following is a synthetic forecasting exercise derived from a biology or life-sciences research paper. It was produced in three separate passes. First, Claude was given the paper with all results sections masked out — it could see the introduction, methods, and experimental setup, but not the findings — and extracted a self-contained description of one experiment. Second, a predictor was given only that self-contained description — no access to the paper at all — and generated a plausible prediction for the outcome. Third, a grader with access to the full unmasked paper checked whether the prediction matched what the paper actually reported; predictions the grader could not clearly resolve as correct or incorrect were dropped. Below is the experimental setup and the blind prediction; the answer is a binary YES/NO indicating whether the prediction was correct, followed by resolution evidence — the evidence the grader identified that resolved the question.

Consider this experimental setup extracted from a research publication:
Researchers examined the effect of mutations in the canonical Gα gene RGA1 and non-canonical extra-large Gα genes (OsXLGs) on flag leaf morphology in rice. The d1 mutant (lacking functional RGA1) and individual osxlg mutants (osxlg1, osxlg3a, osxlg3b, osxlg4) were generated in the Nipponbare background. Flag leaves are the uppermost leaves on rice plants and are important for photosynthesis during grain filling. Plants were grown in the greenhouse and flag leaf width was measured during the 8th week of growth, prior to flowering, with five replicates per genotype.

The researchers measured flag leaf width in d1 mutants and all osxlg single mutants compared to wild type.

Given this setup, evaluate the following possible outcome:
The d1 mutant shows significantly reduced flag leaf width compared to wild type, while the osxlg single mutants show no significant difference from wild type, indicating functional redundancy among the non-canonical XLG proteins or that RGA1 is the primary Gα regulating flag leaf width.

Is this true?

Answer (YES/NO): NO